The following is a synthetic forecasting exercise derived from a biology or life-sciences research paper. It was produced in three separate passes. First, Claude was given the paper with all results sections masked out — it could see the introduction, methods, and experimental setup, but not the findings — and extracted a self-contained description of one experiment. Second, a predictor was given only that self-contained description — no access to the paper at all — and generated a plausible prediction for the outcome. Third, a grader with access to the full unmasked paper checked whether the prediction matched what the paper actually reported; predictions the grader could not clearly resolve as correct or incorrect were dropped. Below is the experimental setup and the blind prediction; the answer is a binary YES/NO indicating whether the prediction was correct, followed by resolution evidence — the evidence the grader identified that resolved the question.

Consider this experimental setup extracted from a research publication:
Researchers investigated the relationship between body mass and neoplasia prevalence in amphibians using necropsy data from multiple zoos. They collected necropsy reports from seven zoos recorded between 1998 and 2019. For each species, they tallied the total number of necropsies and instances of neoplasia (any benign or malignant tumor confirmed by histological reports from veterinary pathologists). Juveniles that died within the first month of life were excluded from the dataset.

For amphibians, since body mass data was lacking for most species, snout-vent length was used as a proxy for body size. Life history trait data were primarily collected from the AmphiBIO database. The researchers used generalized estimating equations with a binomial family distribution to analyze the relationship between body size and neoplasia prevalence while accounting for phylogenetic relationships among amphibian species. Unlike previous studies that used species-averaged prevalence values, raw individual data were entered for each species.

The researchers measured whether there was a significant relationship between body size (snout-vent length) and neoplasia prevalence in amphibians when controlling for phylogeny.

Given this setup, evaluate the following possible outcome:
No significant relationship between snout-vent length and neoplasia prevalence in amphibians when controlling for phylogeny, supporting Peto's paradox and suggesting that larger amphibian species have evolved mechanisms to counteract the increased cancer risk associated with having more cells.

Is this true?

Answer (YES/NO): NO